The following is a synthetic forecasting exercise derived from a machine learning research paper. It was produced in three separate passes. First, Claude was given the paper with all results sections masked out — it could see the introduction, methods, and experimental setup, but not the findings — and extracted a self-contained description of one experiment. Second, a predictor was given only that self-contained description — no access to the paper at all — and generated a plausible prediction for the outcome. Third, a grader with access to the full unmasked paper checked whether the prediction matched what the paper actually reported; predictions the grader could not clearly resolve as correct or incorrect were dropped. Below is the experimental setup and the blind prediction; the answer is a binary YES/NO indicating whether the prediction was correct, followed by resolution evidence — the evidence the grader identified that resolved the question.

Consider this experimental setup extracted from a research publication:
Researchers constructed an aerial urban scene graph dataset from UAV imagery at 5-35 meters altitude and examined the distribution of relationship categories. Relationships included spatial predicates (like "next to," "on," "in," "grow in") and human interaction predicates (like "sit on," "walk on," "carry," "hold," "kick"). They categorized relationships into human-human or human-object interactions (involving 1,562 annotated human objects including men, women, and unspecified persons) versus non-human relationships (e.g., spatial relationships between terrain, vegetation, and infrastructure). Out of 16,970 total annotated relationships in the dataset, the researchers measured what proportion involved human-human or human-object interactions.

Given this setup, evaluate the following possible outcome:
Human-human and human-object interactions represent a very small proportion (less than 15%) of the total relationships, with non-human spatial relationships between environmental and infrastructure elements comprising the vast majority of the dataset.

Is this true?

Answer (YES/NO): YES